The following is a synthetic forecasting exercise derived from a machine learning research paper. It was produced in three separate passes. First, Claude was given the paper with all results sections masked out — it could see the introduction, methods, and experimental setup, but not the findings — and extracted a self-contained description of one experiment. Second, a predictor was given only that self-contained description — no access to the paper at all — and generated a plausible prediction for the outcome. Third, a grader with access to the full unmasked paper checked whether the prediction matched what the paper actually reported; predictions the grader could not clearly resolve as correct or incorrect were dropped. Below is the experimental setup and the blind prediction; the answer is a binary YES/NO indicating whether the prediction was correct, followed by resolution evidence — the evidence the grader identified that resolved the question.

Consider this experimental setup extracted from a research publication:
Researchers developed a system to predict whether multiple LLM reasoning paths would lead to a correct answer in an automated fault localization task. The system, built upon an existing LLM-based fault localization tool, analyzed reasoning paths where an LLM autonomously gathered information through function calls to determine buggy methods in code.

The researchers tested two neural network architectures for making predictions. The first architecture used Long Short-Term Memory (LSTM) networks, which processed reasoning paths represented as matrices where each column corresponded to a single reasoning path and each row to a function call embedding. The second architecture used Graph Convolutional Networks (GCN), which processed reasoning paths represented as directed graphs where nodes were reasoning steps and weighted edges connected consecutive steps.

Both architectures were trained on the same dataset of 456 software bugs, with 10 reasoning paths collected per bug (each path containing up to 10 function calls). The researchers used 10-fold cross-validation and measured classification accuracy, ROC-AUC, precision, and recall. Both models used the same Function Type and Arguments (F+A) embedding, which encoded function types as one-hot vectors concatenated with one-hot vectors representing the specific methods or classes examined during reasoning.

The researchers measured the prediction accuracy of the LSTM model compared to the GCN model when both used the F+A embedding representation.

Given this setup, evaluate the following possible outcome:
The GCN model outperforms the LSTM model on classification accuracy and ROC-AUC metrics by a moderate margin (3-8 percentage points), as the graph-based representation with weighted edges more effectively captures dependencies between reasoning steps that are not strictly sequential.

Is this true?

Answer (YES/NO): NO